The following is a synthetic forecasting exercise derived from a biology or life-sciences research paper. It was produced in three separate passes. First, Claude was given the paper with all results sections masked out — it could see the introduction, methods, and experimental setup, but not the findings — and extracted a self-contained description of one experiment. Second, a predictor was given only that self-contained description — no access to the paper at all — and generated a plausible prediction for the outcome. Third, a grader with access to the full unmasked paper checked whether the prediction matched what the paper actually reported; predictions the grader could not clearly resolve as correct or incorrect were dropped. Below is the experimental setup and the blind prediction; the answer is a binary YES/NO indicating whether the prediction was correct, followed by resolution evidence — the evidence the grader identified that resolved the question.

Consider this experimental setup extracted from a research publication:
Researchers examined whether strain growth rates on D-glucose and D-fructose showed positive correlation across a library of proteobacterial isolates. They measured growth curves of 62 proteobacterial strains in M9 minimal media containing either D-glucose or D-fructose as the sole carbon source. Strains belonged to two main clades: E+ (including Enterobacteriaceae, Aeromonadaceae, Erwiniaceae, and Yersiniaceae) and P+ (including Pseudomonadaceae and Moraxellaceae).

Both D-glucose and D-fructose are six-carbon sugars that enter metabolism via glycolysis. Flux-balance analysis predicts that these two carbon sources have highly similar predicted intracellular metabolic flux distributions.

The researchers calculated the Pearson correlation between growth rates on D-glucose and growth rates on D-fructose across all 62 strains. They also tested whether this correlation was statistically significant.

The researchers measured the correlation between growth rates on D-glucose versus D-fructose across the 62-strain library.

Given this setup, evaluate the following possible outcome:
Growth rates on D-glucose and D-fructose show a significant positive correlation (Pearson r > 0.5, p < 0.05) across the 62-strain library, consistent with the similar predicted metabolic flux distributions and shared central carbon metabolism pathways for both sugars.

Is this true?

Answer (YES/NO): YES